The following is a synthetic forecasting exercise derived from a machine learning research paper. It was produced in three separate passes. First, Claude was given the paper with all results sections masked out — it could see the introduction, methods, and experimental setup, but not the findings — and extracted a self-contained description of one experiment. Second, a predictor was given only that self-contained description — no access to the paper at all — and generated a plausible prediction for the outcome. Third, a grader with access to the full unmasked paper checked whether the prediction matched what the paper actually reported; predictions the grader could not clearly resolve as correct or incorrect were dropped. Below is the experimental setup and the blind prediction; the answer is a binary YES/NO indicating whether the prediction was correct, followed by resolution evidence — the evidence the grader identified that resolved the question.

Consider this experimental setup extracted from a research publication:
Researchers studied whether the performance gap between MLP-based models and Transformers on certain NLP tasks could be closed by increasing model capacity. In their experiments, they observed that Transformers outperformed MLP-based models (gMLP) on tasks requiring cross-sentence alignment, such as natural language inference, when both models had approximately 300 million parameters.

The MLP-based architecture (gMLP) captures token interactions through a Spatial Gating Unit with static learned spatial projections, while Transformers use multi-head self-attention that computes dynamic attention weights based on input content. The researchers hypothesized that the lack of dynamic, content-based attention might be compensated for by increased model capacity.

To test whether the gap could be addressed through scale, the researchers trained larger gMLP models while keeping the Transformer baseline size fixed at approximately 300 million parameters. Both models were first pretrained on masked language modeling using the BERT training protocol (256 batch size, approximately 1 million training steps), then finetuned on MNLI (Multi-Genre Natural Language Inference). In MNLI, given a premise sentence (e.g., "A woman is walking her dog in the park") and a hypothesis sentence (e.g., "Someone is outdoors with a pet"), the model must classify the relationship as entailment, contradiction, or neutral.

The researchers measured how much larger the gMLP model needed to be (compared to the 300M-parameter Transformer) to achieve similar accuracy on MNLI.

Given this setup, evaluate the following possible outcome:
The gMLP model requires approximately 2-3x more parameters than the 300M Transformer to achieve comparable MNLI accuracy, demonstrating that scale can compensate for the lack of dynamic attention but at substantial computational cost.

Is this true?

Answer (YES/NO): YES